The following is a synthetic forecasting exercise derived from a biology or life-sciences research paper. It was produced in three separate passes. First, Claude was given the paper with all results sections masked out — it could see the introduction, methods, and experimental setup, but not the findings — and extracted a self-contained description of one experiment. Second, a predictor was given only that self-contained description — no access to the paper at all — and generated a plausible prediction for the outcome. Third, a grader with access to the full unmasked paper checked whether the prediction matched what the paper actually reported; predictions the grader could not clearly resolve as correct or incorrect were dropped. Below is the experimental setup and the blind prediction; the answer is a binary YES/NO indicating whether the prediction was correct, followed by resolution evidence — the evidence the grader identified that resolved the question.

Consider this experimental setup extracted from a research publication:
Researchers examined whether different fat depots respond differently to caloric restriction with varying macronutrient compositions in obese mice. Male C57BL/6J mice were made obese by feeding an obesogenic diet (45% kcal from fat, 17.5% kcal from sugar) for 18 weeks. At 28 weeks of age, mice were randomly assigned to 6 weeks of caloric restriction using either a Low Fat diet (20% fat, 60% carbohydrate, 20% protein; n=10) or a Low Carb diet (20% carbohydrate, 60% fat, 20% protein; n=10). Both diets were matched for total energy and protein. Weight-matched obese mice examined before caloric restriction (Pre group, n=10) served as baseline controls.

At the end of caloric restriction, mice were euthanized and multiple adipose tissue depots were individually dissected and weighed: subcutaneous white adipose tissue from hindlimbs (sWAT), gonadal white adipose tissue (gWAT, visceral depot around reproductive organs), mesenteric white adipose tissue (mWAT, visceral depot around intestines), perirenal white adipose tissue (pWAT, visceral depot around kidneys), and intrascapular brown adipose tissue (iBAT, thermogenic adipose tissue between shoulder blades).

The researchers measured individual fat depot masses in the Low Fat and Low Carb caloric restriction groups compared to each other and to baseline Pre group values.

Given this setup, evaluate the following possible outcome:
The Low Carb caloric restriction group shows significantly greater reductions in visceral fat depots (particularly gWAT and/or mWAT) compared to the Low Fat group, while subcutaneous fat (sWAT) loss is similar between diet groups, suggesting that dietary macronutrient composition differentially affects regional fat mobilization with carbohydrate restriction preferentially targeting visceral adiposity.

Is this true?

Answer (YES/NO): NO